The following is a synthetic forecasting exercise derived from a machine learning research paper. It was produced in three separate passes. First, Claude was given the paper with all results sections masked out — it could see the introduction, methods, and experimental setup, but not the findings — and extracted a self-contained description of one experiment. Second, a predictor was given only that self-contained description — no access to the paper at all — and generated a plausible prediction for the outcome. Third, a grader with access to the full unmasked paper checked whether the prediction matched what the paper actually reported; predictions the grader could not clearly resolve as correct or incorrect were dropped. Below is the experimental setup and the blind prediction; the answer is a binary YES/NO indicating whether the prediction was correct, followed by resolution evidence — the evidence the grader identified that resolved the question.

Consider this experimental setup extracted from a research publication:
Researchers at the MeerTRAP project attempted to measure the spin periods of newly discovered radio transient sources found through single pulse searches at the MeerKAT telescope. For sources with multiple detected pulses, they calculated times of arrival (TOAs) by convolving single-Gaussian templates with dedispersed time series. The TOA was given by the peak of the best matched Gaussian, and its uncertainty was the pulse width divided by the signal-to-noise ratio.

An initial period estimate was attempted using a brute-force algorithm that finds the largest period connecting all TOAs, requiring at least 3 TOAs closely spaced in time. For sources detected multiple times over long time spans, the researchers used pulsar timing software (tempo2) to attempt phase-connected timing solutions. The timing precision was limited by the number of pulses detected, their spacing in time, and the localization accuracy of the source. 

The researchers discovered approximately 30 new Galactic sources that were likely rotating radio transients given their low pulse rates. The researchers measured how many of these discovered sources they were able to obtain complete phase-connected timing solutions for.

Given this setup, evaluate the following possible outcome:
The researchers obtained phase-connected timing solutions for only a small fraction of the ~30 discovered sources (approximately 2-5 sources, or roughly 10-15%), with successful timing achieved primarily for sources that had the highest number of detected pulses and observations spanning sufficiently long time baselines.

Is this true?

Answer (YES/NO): NO